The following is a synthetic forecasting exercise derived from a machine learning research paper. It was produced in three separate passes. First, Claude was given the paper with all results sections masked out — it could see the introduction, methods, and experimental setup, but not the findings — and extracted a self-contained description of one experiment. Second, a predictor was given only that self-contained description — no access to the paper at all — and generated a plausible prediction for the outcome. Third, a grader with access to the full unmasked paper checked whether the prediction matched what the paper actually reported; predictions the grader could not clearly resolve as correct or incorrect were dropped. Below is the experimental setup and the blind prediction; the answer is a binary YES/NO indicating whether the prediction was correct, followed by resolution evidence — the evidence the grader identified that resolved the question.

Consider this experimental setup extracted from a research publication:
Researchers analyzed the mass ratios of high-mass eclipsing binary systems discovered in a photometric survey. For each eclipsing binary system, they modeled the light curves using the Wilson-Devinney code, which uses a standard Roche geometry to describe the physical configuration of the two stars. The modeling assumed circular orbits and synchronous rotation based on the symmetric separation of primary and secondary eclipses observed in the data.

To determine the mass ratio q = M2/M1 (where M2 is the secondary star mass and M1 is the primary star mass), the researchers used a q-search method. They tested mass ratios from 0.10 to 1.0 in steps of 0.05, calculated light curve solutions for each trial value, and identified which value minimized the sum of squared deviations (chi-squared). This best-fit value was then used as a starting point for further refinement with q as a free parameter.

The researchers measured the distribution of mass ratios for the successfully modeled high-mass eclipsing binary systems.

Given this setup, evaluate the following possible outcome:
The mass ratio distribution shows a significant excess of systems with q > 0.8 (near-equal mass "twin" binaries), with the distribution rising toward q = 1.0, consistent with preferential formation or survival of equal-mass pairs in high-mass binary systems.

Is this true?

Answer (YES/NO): YES